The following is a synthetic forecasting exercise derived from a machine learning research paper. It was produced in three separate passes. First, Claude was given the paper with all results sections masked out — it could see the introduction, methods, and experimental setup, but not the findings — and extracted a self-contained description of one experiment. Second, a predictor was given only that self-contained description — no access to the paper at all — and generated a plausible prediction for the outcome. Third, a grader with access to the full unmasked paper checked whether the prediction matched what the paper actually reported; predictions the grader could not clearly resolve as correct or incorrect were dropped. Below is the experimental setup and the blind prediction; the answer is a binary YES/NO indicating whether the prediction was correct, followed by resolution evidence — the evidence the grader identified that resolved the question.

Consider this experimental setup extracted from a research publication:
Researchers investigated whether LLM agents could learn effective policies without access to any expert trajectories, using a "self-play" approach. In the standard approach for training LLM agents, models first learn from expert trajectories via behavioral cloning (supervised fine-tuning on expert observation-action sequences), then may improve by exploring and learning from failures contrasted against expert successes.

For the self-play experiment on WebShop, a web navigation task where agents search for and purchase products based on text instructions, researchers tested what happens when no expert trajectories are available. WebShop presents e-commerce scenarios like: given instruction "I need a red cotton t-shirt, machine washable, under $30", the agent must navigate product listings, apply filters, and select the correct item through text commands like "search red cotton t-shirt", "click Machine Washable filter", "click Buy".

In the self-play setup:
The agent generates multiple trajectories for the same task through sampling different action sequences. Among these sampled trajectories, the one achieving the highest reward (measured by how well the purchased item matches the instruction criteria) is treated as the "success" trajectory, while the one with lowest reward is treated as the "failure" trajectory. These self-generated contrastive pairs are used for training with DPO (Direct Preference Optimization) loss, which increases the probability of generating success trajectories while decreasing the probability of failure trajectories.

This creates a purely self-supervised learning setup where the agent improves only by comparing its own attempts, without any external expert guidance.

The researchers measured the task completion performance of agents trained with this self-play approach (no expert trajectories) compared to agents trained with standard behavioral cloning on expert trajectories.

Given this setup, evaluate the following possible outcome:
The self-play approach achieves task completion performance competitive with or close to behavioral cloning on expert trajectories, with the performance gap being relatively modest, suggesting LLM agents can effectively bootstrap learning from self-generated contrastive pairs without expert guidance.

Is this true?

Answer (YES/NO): NO